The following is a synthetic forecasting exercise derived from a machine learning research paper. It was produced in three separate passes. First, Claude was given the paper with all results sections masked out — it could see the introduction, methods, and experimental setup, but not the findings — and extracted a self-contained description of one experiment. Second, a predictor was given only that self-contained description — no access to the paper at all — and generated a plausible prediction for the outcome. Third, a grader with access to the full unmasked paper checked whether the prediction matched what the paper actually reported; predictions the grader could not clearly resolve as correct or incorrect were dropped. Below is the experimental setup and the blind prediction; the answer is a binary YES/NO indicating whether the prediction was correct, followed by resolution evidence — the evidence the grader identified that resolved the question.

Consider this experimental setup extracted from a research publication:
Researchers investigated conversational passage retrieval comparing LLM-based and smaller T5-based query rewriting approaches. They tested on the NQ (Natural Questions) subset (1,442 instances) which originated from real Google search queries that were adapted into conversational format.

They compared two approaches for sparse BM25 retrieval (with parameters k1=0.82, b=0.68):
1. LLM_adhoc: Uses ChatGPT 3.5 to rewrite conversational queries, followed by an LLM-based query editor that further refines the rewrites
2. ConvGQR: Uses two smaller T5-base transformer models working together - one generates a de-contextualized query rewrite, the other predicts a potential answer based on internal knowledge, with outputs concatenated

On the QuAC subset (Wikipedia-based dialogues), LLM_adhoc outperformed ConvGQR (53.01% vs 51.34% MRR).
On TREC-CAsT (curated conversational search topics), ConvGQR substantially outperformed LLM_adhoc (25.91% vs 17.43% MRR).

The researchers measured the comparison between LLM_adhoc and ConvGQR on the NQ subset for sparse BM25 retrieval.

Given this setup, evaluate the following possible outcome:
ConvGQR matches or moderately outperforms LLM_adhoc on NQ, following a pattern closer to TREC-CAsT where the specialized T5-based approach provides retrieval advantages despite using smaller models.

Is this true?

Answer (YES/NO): YES